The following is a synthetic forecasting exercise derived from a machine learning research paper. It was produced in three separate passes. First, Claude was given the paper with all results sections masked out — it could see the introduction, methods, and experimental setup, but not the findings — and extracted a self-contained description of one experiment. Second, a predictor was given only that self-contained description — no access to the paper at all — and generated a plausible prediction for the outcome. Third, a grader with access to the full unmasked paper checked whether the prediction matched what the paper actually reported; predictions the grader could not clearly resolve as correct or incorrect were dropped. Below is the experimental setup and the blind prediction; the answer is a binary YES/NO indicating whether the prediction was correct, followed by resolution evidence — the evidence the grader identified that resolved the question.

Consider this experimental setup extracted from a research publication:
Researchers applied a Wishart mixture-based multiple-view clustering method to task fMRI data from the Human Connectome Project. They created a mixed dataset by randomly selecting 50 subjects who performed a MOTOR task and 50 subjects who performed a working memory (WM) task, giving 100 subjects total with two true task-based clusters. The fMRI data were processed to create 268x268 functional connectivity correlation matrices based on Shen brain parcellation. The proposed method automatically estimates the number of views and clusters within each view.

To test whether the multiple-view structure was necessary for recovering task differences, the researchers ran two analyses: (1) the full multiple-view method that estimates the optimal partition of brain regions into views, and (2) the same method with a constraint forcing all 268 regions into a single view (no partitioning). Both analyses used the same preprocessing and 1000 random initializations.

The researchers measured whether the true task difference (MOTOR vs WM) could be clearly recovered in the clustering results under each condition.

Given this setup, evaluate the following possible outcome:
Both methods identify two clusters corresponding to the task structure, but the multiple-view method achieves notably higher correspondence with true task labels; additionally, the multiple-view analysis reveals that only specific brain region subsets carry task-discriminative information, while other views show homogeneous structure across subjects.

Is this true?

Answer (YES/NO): NO